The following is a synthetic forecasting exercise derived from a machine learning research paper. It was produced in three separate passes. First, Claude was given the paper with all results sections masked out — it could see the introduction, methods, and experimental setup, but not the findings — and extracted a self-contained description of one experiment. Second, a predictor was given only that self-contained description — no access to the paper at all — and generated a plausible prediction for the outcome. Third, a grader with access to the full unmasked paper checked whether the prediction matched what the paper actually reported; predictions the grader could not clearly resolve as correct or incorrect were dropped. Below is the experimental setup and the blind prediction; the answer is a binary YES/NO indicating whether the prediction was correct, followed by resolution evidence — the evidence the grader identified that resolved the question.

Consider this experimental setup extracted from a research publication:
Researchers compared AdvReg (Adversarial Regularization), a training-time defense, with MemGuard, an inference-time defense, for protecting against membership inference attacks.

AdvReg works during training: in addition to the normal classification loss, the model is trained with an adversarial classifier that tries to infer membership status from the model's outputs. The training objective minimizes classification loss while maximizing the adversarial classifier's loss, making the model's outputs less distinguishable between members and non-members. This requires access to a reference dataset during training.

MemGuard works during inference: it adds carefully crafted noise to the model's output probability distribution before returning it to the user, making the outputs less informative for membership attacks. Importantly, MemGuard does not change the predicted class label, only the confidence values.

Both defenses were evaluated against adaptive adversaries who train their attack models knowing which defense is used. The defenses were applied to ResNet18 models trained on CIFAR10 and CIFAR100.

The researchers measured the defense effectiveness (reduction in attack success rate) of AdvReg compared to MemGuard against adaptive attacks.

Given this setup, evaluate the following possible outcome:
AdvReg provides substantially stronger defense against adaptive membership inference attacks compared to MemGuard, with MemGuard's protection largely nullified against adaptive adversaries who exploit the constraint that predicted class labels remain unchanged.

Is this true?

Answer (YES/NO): NO